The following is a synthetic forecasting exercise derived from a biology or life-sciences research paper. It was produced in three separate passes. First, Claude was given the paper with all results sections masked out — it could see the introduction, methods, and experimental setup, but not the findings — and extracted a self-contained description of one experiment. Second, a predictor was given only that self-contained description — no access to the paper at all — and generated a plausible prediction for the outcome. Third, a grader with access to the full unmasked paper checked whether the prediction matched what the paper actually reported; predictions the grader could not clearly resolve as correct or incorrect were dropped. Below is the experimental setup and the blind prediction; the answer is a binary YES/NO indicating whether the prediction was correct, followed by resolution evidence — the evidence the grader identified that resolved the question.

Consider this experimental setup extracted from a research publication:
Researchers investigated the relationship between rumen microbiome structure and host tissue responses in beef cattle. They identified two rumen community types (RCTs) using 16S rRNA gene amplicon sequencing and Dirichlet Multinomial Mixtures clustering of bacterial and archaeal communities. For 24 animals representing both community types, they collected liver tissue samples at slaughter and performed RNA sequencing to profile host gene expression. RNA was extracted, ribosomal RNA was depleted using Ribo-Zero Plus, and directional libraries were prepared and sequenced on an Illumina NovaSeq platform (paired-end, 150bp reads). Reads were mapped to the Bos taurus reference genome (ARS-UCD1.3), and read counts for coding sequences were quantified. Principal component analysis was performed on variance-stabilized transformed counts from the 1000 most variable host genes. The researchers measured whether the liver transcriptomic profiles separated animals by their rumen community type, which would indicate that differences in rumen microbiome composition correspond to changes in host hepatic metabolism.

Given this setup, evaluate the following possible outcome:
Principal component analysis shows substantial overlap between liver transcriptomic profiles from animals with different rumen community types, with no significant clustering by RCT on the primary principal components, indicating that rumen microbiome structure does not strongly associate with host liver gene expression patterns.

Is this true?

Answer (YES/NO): YES